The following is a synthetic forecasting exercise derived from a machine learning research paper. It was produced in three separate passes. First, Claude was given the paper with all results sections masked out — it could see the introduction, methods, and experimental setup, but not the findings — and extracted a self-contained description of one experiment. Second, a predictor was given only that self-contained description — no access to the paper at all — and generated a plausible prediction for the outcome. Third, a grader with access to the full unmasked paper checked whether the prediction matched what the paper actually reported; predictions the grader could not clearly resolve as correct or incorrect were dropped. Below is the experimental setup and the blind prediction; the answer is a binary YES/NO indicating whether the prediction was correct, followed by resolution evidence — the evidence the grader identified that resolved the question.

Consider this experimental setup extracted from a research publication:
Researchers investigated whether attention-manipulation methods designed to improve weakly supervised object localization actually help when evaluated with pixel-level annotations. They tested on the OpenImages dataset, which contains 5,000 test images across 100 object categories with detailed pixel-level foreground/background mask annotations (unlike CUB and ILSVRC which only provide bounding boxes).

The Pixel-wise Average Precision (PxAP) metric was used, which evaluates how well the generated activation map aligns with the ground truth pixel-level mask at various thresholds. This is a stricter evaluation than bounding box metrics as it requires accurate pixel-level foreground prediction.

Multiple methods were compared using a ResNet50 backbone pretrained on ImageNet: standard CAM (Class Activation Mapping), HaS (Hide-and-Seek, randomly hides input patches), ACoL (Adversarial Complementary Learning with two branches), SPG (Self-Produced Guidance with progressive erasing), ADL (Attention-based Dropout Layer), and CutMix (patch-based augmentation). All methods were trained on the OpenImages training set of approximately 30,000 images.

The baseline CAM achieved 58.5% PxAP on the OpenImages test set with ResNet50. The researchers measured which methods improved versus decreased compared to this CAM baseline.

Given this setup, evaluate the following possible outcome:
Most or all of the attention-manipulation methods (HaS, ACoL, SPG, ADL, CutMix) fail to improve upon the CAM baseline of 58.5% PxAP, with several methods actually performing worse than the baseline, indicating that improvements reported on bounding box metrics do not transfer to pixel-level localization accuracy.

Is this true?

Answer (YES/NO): YES